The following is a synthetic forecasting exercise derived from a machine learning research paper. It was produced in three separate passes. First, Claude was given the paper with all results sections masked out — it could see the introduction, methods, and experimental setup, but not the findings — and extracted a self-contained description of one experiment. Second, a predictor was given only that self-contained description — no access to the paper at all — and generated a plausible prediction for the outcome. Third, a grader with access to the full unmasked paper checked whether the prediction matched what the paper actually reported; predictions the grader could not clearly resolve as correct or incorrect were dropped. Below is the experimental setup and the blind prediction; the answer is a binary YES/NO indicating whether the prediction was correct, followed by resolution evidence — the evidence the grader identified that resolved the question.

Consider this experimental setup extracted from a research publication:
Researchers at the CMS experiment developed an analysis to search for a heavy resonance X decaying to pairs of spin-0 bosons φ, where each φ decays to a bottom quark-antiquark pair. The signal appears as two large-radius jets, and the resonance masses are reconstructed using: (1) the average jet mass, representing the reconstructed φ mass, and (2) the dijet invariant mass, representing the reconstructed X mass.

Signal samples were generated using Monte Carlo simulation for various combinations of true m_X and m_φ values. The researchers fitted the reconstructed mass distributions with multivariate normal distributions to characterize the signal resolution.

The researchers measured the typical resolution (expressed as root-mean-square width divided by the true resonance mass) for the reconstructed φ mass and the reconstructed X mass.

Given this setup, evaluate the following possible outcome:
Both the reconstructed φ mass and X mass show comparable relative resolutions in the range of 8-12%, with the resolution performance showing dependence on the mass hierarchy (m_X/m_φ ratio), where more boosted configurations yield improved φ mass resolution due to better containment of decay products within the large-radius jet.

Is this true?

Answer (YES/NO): NO